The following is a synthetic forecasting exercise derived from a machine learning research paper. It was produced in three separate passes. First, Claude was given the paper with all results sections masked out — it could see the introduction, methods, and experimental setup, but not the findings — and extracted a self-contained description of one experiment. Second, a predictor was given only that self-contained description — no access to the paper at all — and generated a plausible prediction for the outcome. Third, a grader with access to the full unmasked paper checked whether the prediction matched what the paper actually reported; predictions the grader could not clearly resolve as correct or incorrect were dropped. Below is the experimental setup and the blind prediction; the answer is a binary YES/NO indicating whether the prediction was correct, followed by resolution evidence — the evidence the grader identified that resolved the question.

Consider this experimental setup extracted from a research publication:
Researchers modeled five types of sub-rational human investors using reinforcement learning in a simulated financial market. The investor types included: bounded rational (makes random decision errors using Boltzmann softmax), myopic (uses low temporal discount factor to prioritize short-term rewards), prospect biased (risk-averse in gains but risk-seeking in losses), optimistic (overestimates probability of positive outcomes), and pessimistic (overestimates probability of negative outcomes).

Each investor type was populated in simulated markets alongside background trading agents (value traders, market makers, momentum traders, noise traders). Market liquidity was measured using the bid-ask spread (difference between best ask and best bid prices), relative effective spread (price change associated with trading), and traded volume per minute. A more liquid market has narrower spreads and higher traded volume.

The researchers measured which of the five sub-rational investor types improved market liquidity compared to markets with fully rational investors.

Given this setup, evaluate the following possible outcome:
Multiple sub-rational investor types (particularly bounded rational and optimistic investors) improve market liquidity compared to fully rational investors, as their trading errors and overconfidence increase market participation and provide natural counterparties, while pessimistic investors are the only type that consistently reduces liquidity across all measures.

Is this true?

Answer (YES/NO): NO